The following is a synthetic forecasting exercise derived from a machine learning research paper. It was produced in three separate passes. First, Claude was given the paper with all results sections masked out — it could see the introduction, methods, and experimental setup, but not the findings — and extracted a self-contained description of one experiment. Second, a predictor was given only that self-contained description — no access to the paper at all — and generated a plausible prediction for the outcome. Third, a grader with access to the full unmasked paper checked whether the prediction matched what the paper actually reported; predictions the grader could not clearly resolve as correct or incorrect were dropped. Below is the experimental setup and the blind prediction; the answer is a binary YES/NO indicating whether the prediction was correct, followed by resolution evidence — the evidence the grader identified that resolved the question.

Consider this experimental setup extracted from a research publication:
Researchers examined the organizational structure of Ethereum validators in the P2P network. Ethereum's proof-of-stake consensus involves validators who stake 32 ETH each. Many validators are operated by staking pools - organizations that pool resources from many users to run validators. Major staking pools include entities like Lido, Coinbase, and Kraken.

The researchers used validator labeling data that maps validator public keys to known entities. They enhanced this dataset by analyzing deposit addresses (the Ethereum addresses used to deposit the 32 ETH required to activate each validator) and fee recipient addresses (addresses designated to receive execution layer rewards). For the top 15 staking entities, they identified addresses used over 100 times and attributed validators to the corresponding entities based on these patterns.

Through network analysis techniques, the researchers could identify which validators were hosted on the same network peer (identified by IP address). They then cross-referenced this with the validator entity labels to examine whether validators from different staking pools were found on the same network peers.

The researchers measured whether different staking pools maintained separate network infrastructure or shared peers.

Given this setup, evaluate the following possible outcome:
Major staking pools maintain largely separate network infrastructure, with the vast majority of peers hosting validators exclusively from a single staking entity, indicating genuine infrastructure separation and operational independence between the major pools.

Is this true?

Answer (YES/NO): NO